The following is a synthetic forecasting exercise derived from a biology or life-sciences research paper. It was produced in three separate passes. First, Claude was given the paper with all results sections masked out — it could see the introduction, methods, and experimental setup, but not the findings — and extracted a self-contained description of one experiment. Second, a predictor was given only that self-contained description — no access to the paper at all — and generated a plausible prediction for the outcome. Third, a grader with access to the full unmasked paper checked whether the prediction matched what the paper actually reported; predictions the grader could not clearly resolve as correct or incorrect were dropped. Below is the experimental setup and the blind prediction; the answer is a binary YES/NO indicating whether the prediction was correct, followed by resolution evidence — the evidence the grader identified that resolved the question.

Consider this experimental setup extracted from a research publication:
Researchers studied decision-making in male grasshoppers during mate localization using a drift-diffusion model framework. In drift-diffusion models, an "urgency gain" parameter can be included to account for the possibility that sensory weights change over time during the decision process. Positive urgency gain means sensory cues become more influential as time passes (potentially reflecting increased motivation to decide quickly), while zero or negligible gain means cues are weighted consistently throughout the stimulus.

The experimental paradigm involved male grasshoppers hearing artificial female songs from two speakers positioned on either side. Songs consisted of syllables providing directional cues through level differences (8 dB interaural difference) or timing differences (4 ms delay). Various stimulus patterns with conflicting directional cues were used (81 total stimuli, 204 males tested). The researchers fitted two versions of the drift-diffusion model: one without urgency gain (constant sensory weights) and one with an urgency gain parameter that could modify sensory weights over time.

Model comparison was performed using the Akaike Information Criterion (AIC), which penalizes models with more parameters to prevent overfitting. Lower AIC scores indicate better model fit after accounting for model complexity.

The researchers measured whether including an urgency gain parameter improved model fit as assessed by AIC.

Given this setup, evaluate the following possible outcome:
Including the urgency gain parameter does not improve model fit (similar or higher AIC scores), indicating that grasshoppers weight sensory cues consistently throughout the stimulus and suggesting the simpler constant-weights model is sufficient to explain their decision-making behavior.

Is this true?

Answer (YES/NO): YES